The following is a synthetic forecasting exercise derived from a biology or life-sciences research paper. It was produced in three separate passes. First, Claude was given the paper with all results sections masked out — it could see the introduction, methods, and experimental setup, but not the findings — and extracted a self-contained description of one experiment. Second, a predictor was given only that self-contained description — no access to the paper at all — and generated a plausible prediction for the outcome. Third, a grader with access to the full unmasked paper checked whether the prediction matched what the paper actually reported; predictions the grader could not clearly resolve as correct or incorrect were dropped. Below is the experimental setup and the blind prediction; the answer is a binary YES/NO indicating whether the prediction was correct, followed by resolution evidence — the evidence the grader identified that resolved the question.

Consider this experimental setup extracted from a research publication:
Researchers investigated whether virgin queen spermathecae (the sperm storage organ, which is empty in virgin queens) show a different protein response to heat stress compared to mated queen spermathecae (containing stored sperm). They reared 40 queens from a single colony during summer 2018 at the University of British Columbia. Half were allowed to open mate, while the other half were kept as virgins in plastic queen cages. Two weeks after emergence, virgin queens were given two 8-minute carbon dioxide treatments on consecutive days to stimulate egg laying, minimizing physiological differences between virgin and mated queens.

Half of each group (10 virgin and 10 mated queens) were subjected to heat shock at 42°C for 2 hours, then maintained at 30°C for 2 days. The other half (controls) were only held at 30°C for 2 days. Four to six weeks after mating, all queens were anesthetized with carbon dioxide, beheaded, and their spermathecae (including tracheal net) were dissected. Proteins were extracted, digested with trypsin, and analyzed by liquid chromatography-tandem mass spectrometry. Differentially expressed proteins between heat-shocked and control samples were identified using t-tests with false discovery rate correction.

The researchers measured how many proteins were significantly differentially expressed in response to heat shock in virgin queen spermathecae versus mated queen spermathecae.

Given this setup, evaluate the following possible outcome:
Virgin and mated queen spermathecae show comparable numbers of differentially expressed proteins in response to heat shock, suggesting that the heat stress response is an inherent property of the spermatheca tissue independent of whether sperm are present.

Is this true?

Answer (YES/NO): NO